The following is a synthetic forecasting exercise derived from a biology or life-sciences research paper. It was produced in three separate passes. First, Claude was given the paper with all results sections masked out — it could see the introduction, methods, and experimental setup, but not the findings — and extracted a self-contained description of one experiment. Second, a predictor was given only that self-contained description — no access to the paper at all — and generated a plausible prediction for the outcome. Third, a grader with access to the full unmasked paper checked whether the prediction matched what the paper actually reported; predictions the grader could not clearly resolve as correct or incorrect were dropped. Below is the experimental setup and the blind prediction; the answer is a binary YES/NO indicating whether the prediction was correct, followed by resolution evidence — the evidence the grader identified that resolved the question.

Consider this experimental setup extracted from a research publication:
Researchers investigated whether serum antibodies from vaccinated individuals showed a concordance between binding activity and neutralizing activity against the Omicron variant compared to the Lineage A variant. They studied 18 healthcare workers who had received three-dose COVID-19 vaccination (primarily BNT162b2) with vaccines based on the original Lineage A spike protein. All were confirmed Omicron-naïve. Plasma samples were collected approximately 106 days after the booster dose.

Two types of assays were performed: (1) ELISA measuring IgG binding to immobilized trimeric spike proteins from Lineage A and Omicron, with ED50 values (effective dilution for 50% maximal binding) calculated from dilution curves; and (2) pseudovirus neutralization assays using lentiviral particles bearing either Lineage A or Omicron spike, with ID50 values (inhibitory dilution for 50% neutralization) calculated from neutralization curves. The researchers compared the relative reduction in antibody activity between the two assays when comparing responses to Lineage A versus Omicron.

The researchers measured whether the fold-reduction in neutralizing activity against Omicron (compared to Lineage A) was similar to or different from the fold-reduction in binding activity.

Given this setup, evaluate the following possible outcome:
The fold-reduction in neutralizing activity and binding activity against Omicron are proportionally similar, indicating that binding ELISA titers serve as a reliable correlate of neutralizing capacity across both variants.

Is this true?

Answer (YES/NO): NO